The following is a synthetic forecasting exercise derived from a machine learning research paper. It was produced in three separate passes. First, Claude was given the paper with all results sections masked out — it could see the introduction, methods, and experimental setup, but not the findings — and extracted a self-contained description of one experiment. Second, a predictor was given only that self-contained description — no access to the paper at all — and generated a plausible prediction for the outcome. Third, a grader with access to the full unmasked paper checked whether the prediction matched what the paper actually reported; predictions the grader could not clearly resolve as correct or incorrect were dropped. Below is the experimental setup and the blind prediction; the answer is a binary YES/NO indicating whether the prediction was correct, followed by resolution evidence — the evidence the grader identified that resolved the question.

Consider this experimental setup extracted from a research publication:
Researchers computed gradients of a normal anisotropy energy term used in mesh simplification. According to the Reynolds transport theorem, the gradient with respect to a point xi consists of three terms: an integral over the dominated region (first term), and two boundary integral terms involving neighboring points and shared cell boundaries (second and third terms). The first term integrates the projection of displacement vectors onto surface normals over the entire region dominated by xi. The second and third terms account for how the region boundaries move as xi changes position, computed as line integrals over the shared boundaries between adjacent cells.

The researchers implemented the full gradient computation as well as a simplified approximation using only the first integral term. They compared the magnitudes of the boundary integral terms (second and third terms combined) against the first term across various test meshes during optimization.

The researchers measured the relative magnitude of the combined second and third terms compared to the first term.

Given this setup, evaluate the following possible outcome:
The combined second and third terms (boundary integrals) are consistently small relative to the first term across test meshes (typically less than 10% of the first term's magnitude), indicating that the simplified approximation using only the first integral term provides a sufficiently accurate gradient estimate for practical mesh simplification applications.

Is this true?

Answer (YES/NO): YES